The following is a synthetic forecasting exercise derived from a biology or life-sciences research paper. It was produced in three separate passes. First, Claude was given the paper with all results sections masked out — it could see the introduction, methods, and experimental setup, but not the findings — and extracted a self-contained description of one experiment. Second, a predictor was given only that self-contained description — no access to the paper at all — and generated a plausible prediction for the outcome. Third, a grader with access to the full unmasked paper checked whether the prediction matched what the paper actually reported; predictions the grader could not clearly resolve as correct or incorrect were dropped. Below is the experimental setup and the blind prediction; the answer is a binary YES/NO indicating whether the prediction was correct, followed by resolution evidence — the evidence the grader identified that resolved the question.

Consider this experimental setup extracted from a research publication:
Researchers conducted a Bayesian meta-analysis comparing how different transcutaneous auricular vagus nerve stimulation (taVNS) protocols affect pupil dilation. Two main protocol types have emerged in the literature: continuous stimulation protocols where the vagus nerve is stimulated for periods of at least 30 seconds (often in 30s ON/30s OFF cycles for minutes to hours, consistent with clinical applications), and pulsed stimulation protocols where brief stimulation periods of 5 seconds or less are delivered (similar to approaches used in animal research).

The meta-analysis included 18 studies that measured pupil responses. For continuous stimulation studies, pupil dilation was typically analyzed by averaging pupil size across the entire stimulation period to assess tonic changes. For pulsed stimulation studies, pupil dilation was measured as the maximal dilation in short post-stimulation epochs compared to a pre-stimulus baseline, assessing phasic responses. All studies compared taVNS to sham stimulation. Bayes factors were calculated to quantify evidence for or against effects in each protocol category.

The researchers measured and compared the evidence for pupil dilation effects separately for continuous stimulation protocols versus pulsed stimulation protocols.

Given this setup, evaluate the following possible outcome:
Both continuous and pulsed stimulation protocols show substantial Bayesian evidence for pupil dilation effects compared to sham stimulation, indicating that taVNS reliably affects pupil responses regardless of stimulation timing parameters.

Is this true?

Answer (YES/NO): NO